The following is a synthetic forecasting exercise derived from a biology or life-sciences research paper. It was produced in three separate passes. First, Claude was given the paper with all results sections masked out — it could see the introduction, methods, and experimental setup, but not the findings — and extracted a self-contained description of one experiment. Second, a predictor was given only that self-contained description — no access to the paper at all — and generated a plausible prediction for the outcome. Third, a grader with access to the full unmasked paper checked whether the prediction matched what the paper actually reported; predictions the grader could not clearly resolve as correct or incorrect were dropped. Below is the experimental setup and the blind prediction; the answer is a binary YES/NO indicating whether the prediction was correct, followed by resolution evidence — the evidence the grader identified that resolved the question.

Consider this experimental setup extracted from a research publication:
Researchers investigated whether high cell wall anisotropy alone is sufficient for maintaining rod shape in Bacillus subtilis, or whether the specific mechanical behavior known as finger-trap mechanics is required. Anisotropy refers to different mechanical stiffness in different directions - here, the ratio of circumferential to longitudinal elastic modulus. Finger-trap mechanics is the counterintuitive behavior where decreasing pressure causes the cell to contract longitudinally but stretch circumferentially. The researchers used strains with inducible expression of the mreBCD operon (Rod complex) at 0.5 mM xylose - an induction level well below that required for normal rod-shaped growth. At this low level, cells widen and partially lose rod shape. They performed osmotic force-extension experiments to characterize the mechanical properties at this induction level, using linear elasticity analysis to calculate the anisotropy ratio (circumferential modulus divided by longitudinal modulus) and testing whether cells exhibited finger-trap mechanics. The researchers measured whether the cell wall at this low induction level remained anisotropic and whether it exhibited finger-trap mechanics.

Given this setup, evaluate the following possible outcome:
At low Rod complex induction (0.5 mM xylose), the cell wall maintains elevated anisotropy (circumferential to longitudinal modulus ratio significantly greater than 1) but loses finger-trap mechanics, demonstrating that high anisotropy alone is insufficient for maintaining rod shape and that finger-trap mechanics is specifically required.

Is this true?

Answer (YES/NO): YES